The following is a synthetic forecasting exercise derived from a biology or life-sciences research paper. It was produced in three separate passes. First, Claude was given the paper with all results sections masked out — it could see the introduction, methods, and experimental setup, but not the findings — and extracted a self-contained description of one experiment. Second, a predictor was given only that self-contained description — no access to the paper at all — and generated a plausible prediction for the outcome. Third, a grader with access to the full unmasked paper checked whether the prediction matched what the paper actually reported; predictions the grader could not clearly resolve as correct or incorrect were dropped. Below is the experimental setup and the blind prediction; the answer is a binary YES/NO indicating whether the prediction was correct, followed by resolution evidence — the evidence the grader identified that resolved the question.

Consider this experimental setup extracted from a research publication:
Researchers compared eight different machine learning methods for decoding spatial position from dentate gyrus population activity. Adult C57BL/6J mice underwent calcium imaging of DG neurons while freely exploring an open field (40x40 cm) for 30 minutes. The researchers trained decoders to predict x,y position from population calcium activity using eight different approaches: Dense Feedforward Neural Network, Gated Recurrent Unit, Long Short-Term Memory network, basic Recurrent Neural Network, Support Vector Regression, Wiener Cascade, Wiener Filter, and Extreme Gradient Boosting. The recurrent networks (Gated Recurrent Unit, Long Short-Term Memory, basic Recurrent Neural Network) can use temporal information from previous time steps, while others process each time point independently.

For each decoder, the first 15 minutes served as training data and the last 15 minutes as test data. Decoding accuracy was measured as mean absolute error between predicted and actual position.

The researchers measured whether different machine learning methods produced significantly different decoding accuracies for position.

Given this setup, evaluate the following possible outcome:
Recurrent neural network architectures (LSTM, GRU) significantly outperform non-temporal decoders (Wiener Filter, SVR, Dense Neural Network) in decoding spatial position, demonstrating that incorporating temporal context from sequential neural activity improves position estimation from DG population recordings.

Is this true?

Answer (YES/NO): NO